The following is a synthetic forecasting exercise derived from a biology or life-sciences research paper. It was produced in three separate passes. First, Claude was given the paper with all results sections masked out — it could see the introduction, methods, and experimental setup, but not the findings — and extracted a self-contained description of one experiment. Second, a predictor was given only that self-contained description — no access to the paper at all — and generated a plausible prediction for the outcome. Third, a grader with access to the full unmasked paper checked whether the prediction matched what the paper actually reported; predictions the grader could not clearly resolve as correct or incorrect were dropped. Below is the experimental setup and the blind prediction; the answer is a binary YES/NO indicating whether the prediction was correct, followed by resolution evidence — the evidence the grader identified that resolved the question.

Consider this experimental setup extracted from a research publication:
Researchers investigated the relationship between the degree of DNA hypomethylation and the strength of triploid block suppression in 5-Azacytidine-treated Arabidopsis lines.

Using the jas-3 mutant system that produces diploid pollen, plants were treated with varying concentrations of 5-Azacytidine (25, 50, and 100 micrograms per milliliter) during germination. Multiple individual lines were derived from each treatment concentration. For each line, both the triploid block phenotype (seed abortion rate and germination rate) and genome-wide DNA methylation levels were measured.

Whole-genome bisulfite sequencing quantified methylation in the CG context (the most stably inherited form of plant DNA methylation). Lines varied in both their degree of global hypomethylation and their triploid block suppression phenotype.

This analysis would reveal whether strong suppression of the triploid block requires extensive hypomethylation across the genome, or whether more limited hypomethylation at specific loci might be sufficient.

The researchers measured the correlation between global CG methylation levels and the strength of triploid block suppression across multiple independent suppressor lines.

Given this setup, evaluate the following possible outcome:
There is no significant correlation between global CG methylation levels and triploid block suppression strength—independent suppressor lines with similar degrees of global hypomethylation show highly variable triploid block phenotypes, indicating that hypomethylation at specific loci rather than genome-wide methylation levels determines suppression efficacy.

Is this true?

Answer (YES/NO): NO